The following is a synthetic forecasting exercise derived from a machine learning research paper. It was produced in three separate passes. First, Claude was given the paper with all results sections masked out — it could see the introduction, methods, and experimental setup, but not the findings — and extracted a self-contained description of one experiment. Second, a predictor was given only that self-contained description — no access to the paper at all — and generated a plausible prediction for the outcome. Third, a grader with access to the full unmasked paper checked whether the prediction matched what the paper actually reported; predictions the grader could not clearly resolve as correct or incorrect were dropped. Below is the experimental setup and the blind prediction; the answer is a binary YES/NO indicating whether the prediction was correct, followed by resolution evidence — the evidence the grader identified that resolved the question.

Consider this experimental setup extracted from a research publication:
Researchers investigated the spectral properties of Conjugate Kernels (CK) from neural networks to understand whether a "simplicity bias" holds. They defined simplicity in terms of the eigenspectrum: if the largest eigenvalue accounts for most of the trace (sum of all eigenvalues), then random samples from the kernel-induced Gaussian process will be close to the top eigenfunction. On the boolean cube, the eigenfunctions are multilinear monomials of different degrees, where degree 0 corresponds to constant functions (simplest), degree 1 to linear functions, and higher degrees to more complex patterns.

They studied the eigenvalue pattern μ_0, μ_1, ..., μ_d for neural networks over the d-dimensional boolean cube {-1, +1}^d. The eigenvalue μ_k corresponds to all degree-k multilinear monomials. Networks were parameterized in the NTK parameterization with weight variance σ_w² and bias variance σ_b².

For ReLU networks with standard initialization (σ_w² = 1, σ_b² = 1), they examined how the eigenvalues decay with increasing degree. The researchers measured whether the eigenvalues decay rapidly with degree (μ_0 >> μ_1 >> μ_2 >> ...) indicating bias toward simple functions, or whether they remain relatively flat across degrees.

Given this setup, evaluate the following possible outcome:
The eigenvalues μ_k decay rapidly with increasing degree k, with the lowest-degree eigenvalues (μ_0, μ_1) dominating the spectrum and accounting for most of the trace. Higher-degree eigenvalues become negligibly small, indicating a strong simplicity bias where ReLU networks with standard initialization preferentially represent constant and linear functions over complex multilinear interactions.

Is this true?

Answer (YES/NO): NO